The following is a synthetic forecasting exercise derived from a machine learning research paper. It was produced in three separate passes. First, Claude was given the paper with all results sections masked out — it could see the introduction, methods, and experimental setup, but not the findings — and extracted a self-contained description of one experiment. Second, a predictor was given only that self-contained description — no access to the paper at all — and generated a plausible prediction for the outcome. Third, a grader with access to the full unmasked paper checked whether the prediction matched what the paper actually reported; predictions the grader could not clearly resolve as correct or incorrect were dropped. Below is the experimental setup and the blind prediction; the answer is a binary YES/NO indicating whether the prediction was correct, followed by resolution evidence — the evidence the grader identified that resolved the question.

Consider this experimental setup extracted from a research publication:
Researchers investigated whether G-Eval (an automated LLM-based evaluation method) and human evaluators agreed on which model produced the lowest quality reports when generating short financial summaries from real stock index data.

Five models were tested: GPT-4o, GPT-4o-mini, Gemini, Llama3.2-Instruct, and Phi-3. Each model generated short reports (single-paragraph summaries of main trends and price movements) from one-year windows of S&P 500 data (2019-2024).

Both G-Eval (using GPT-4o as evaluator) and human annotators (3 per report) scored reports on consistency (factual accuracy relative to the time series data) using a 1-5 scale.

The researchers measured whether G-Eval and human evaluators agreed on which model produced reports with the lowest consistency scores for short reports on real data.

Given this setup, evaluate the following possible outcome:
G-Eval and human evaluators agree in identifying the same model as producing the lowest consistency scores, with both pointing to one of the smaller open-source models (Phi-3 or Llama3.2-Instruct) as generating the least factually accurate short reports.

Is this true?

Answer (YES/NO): YES